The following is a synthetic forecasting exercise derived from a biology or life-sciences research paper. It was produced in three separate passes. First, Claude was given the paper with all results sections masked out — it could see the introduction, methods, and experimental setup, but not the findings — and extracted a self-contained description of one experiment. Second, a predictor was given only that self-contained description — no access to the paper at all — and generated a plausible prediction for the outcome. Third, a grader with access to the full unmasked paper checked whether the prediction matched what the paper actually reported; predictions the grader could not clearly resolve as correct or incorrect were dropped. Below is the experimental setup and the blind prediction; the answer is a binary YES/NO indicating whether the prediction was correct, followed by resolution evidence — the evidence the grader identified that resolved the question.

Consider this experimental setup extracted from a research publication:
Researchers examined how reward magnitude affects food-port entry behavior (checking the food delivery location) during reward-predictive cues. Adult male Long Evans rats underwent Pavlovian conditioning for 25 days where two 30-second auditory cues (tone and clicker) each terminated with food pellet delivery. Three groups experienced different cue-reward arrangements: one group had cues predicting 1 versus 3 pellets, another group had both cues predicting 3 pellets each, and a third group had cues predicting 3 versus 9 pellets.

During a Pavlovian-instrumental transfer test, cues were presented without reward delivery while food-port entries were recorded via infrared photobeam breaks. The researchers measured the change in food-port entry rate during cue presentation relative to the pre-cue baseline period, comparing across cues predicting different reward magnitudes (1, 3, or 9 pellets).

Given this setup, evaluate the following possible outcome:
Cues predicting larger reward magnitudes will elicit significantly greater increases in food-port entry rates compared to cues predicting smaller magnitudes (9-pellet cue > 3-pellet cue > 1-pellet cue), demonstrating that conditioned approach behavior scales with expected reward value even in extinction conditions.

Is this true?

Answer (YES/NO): NO